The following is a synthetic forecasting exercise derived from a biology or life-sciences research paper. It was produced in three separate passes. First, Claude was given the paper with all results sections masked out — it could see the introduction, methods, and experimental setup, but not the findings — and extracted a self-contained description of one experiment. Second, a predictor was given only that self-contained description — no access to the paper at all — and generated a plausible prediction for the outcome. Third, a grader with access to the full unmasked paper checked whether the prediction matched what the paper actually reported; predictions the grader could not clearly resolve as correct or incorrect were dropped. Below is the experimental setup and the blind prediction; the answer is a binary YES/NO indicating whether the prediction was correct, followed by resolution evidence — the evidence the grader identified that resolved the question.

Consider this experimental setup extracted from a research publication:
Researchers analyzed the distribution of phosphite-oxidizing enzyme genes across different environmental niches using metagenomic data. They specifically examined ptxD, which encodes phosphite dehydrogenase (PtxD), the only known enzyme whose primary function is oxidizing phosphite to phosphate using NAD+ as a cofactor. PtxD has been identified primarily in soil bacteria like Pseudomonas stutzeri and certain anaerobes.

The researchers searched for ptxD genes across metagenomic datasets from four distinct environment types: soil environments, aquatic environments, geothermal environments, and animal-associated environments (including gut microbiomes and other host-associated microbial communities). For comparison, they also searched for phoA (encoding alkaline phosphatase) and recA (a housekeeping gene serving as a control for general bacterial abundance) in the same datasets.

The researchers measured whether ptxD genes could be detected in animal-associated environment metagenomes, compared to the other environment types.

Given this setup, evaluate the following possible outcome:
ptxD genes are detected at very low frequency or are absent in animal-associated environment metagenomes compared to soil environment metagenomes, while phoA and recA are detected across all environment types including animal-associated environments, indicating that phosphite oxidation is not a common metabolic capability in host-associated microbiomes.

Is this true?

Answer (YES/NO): YES